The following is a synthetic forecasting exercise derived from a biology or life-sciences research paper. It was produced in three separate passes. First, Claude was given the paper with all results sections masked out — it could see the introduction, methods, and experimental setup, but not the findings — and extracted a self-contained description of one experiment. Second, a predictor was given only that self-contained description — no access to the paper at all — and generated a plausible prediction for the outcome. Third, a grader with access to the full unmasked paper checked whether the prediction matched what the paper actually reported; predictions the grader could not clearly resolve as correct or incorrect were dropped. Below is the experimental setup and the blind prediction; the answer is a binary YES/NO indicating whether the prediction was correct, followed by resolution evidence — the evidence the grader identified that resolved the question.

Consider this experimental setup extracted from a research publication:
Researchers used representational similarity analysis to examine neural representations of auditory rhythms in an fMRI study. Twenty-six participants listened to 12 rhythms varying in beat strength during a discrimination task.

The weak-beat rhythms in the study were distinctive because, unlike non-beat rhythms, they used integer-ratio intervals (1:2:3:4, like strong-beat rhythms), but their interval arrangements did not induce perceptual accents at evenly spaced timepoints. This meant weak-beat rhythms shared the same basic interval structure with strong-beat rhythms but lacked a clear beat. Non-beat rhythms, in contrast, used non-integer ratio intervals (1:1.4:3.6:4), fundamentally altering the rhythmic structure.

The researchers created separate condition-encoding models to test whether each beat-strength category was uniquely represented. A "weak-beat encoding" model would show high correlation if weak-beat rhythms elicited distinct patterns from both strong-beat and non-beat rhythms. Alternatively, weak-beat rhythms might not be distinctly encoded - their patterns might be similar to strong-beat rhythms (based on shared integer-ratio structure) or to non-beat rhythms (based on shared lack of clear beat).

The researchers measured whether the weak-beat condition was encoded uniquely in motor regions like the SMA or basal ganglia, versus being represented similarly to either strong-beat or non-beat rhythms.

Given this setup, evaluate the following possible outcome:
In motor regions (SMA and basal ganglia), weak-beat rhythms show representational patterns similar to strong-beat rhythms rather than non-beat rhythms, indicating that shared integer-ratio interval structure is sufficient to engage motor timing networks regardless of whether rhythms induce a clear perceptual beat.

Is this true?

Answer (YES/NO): NO